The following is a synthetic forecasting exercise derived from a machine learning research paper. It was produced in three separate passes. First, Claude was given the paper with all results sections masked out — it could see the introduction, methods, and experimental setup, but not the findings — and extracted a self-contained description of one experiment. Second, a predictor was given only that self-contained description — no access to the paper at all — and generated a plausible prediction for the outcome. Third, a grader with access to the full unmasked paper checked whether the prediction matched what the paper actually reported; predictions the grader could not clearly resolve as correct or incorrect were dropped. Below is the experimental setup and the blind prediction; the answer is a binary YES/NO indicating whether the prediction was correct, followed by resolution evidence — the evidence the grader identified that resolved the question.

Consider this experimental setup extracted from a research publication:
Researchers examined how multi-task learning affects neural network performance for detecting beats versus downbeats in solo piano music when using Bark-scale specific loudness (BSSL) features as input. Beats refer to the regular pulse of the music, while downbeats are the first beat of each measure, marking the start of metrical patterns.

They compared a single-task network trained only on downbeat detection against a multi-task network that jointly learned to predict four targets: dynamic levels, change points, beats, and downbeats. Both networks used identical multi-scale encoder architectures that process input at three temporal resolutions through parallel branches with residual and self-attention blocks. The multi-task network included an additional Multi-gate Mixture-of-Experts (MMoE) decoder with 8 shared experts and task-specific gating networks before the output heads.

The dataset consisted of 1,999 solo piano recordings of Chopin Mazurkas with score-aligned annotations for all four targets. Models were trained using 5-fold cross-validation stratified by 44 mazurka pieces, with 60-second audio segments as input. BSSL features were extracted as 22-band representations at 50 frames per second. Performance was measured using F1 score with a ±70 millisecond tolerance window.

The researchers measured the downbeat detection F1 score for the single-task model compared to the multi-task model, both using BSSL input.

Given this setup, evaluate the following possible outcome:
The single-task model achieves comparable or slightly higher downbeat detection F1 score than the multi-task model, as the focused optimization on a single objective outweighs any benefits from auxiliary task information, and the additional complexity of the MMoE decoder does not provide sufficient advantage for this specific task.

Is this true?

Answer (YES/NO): NO